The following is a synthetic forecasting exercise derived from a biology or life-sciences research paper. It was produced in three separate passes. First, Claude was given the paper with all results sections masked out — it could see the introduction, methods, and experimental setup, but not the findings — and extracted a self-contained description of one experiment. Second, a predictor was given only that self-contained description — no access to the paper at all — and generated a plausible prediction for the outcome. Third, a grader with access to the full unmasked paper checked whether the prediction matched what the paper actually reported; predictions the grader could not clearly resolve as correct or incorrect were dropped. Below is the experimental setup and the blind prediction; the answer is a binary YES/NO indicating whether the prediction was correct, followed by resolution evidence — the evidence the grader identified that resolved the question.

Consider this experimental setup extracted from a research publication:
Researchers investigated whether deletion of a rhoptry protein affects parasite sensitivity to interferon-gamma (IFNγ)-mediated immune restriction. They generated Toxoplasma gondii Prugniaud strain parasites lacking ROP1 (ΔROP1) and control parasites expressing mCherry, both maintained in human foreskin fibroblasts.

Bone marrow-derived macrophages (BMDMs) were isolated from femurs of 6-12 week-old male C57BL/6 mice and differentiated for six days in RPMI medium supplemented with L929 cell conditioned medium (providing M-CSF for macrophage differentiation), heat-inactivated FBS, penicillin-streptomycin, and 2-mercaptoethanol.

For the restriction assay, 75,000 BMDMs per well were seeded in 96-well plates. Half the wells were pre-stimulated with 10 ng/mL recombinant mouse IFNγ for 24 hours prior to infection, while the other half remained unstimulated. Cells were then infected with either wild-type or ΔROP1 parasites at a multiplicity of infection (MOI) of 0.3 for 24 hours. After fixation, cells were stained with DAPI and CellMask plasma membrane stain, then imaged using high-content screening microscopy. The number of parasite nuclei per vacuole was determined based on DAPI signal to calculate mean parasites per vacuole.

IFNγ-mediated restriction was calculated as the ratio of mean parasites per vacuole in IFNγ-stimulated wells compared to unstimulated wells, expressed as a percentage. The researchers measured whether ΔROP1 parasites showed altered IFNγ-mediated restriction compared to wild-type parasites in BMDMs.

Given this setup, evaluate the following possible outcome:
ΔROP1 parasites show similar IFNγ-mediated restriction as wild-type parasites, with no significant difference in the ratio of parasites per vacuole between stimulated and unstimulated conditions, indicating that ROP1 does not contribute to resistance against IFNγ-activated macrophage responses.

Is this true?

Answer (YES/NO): NO